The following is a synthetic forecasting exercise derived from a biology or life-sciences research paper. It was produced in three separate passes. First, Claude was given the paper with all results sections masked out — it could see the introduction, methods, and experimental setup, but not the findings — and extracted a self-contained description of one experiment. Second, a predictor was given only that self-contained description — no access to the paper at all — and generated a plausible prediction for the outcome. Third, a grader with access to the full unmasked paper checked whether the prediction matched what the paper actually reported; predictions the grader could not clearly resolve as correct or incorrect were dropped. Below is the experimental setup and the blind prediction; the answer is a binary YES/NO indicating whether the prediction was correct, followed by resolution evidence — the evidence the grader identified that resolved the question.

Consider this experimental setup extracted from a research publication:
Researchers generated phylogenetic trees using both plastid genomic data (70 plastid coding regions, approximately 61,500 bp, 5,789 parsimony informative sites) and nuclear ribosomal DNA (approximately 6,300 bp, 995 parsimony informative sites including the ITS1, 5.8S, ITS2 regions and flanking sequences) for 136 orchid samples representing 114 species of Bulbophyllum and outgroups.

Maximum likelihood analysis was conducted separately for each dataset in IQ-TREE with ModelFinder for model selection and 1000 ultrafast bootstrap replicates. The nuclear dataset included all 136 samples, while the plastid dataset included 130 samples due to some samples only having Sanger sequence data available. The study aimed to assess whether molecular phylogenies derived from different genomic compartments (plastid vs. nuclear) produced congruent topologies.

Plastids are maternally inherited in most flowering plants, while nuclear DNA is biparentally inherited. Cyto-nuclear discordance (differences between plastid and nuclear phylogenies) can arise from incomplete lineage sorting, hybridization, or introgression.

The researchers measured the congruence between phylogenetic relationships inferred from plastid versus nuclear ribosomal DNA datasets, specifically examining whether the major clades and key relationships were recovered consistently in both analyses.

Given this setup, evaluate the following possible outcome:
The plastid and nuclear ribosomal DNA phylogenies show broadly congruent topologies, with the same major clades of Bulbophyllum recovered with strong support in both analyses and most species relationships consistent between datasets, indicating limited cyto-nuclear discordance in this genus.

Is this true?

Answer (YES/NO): YES